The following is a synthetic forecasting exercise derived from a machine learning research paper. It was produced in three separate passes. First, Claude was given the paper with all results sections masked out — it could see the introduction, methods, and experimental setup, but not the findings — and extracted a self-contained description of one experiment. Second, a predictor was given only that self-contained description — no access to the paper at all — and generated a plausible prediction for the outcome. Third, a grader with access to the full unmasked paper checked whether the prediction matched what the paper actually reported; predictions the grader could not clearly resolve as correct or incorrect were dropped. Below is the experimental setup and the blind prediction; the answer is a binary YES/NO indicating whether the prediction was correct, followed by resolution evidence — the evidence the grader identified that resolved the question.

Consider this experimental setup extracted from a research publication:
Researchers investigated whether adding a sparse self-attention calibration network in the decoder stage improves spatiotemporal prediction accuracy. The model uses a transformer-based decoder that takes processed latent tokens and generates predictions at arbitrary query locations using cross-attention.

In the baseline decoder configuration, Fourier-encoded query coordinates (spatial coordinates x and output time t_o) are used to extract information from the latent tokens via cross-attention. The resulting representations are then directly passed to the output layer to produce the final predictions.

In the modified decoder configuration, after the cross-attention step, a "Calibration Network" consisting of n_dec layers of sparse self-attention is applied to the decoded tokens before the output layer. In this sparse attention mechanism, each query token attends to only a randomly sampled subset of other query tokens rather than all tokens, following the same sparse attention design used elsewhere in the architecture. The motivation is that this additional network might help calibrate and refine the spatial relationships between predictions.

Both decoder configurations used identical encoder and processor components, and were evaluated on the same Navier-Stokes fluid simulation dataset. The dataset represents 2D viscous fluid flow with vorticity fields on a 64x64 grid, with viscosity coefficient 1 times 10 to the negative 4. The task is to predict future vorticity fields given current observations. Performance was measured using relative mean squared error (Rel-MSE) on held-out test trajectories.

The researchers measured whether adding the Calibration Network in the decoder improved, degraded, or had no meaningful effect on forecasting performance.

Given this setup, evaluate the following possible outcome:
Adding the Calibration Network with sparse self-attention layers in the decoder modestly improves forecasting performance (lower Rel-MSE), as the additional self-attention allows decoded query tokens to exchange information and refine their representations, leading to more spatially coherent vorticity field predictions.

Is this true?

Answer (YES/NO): YES